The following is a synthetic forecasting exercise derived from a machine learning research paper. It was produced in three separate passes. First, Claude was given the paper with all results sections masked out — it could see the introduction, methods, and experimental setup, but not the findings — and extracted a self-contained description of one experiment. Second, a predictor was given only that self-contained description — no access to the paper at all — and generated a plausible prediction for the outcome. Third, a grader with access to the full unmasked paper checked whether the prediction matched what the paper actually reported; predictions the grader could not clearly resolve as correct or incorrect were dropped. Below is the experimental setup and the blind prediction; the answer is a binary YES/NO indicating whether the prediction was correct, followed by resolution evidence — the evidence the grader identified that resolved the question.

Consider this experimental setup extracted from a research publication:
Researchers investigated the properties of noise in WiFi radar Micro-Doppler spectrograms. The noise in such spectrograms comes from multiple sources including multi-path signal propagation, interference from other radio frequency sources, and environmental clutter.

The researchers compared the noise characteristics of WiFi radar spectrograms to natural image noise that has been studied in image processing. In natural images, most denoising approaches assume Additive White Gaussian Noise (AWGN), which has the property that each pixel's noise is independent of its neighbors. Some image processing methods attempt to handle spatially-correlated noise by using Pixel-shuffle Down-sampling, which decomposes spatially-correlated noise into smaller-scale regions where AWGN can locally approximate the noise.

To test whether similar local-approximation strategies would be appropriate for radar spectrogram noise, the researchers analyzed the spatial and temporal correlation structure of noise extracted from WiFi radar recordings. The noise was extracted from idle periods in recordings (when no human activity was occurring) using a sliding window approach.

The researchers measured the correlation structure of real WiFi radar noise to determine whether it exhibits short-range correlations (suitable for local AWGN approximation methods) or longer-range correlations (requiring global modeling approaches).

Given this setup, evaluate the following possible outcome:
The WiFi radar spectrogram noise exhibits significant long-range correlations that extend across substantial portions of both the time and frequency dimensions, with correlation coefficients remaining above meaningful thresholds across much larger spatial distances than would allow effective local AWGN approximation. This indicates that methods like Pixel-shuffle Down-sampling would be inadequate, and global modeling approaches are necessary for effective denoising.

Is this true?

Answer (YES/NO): YES